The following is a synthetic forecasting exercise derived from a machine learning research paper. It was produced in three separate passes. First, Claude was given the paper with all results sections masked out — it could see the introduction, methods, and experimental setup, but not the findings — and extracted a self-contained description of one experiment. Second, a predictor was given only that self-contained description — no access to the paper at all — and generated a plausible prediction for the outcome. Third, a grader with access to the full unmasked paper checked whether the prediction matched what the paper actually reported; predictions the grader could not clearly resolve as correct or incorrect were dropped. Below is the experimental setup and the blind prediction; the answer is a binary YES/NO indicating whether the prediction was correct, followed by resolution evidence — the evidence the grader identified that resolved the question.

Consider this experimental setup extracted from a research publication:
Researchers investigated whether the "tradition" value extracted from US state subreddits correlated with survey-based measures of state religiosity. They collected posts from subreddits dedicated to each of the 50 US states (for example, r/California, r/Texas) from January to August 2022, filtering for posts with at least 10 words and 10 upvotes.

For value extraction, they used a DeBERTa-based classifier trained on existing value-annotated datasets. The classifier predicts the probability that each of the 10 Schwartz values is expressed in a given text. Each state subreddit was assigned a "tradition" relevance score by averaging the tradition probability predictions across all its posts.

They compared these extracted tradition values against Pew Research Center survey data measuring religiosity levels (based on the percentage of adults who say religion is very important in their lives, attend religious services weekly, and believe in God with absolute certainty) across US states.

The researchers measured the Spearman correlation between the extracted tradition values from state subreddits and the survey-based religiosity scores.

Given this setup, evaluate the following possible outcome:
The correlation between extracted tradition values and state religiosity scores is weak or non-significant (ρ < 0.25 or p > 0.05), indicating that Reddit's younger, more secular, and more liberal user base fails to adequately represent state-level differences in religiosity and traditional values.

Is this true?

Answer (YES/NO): NO